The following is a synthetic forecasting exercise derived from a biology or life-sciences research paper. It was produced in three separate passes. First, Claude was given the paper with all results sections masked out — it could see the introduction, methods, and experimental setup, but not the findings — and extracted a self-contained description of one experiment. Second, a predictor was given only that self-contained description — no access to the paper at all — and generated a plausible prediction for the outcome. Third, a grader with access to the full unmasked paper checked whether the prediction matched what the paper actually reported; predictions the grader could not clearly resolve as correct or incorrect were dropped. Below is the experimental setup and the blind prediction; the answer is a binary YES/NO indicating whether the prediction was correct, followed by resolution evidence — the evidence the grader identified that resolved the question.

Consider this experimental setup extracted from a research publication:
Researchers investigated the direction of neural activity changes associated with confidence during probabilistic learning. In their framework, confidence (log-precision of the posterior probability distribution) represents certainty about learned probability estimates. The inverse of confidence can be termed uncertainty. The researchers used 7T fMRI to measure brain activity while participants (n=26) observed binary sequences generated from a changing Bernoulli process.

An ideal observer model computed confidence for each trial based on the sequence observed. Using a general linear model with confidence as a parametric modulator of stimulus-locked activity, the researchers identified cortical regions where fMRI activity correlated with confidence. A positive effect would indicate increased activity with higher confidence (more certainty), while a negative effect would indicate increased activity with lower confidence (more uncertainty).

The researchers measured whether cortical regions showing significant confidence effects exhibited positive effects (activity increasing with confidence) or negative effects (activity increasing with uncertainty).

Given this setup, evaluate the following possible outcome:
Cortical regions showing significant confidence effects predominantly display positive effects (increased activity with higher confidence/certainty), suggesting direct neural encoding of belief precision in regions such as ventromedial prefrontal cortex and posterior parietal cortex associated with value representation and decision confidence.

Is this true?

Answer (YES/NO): NO